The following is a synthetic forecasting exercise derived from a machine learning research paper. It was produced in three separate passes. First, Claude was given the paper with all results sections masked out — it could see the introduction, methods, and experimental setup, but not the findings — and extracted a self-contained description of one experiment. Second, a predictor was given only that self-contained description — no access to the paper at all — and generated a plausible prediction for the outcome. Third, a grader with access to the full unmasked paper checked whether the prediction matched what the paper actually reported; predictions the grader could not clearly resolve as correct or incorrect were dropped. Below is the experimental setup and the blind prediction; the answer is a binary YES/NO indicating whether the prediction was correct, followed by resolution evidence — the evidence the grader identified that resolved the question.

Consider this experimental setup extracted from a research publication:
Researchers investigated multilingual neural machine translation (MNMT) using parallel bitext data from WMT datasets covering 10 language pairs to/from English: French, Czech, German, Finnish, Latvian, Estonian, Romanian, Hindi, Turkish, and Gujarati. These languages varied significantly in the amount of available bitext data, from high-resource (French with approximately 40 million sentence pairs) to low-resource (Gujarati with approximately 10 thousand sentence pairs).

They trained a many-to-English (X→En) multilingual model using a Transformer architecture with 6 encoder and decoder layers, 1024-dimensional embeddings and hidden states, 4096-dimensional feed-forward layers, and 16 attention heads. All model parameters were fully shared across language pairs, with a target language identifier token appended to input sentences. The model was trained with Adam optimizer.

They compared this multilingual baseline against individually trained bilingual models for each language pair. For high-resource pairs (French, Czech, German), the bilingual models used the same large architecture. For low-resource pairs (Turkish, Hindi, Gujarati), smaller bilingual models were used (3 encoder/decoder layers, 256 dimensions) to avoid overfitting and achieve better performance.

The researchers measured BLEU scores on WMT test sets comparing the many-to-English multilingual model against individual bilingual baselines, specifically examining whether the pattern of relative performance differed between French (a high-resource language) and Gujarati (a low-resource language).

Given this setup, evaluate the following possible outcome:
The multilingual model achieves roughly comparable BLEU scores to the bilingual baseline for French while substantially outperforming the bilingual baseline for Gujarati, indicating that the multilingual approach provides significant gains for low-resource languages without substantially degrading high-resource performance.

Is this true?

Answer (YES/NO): NO